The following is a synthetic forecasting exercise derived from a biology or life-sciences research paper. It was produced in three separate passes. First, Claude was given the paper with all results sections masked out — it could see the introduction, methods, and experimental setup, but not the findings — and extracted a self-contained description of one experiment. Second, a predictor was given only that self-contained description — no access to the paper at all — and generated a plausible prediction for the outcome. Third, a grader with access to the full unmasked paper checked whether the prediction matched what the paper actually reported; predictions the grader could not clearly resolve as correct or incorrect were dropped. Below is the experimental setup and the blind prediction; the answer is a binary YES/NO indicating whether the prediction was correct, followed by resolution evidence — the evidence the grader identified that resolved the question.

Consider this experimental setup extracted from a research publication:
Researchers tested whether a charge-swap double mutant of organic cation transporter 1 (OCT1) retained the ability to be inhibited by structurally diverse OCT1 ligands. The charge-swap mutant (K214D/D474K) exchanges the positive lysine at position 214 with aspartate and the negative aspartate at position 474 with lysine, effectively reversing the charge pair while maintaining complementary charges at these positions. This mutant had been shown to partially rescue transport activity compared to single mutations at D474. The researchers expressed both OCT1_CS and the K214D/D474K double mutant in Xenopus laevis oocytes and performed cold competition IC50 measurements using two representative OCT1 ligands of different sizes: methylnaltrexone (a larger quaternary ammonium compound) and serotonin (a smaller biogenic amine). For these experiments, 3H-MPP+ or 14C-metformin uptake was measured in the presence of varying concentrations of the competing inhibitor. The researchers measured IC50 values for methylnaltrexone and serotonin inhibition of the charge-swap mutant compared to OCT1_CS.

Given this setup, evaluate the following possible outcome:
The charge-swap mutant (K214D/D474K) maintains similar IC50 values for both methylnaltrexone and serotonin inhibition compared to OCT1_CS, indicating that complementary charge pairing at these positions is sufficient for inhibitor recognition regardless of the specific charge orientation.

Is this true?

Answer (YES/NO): YES